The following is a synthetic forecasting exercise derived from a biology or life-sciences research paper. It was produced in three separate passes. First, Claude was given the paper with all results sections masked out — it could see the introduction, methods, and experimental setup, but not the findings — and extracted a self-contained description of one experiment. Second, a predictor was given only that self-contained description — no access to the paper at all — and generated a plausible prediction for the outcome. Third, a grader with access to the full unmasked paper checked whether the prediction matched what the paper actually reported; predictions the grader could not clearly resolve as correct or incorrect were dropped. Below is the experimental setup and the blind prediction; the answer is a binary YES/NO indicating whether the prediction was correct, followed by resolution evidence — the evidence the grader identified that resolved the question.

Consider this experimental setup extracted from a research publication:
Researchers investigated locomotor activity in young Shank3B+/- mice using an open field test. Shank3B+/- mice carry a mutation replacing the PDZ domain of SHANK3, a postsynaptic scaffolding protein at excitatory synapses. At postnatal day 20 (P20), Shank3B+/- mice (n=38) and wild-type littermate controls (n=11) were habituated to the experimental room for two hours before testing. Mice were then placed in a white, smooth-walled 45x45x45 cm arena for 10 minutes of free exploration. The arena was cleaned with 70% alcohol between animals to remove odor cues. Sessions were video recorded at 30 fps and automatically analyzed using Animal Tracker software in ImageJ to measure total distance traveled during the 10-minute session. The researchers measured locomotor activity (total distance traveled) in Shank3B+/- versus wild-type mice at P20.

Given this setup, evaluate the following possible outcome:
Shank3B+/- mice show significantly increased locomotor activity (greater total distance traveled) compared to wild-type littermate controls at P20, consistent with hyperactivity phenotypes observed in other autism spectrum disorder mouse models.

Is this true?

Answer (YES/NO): NO